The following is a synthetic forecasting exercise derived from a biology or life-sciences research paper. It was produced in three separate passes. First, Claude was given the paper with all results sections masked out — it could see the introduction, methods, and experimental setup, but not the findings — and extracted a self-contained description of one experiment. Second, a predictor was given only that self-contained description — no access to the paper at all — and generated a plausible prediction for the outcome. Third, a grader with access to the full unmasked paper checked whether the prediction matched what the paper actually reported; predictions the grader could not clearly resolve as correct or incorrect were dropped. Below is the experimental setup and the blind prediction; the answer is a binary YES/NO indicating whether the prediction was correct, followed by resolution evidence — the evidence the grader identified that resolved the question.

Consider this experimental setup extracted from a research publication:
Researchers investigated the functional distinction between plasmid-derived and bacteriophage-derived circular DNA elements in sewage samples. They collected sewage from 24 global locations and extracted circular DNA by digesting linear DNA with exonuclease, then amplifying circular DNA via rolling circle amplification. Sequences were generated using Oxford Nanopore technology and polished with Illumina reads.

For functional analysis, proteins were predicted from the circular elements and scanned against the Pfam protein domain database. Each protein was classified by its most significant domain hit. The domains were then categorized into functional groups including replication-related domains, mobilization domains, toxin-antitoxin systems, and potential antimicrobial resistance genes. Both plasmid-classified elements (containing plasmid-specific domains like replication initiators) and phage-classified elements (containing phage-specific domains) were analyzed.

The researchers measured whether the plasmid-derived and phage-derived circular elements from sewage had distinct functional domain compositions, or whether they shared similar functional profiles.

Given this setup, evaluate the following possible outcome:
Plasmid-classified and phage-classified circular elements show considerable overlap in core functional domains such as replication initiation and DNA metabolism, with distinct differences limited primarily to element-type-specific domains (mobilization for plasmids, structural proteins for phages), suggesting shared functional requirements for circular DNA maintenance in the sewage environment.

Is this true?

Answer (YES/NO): NO